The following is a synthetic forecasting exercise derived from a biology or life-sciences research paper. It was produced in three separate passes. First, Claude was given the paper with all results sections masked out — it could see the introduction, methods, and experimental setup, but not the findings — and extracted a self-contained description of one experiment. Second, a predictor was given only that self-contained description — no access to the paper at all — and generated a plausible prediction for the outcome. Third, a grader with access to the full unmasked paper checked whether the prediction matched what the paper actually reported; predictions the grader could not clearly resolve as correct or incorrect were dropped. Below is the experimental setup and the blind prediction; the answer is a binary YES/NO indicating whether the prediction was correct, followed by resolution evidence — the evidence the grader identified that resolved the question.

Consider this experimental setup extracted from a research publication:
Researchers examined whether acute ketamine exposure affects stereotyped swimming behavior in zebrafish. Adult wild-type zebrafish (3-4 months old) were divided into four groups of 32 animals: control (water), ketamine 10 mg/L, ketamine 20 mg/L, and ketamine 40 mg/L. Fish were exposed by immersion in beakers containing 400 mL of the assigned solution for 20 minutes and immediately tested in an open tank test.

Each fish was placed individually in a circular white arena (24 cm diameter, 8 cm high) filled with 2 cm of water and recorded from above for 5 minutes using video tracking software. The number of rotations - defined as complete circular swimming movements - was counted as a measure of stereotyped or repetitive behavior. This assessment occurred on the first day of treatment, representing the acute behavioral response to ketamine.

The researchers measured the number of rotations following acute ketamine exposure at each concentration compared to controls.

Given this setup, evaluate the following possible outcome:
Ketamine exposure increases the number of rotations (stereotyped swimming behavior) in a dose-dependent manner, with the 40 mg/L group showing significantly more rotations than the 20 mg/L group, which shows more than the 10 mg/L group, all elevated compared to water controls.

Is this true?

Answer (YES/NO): NO